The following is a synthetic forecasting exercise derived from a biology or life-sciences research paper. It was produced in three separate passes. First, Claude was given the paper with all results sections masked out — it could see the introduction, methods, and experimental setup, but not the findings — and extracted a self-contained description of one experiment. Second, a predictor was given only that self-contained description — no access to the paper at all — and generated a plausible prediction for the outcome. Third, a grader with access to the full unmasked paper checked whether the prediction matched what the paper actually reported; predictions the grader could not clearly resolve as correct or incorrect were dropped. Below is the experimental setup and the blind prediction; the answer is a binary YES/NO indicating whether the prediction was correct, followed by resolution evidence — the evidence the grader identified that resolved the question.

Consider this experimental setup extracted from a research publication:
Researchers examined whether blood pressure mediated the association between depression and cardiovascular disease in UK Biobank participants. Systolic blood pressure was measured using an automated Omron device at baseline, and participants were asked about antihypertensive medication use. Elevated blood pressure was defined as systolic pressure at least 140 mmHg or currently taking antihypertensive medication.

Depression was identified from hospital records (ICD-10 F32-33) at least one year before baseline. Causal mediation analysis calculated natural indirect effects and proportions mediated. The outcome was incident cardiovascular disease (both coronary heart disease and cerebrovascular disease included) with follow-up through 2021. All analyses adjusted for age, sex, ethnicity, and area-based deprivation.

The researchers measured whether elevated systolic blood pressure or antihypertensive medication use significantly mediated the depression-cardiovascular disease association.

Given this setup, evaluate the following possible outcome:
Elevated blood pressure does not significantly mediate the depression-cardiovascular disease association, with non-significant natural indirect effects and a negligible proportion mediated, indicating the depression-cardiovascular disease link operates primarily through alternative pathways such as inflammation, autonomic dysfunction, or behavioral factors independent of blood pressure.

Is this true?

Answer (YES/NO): YES